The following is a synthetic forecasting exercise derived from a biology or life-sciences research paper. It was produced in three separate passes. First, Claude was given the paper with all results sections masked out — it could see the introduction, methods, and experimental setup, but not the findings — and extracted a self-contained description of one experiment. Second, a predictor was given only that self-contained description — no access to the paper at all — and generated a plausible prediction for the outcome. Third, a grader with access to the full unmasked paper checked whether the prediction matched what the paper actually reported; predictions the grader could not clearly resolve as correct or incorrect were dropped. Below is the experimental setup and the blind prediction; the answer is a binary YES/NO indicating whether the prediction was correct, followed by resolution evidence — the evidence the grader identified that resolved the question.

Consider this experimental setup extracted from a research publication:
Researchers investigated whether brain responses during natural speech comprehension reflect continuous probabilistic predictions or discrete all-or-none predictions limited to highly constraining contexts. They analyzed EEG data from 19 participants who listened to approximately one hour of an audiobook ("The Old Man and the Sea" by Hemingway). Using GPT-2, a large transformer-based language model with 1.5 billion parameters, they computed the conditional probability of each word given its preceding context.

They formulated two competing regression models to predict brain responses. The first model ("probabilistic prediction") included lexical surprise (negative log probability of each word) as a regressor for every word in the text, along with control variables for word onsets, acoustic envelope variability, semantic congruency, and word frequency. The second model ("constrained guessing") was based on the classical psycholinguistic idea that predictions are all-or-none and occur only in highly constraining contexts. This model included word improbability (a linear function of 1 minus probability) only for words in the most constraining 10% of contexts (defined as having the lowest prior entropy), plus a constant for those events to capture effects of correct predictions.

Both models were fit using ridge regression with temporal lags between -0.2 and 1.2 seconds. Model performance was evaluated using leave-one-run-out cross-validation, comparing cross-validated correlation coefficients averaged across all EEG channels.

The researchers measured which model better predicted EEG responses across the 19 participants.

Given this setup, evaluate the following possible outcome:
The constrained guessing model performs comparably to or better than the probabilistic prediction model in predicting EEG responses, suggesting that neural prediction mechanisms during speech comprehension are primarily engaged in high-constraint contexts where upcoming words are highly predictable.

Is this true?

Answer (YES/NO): NO